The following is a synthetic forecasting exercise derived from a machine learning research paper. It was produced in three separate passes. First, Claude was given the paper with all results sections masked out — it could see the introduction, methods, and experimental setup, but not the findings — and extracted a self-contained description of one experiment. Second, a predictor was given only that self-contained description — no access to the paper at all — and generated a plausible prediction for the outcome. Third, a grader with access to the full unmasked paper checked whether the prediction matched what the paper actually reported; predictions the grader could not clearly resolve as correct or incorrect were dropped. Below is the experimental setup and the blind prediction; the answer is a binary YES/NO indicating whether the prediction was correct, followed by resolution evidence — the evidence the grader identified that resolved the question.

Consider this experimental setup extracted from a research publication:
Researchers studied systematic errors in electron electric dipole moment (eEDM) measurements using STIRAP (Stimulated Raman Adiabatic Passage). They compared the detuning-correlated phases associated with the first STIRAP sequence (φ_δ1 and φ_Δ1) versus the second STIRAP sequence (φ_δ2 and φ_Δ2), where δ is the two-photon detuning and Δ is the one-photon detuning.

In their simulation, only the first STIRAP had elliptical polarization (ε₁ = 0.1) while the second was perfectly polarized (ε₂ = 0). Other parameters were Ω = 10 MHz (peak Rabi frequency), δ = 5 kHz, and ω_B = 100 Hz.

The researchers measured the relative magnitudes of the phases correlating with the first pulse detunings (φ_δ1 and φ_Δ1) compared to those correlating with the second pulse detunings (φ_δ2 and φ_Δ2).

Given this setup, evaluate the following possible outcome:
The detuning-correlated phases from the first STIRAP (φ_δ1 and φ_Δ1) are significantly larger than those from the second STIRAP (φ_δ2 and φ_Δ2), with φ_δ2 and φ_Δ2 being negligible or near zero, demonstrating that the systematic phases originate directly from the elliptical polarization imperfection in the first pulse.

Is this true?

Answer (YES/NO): NO